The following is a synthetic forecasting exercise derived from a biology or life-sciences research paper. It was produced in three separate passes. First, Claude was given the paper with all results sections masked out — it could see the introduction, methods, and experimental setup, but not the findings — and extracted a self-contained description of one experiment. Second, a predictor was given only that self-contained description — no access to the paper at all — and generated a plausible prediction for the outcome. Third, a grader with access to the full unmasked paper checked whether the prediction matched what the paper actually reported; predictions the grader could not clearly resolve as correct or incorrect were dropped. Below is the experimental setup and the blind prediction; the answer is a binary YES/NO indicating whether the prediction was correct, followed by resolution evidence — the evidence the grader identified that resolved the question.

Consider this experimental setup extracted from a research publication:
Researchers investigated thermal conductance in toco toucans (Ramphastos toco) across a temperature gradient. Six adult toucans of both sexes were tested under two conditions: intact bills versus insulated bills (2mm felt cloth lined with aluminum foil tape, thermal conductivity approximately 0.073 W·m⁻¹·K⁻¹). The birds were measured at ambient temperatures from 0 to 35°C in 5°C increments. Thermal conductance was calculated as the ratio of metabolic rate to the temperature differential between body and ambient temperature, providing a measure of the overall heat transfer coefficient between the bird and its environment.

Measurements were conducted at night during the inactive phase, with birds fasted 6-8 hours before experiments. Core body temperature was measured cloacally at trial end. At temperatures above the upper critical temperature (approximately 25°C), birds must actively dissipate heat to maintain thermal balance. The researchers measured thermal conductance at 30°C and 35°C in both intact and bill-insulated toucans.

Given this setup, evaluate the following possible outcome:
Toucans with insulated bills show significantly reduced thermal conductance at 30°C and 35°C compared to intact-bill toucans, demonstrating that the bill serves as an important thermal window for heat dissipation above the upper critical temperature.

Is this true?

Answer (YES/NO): NO